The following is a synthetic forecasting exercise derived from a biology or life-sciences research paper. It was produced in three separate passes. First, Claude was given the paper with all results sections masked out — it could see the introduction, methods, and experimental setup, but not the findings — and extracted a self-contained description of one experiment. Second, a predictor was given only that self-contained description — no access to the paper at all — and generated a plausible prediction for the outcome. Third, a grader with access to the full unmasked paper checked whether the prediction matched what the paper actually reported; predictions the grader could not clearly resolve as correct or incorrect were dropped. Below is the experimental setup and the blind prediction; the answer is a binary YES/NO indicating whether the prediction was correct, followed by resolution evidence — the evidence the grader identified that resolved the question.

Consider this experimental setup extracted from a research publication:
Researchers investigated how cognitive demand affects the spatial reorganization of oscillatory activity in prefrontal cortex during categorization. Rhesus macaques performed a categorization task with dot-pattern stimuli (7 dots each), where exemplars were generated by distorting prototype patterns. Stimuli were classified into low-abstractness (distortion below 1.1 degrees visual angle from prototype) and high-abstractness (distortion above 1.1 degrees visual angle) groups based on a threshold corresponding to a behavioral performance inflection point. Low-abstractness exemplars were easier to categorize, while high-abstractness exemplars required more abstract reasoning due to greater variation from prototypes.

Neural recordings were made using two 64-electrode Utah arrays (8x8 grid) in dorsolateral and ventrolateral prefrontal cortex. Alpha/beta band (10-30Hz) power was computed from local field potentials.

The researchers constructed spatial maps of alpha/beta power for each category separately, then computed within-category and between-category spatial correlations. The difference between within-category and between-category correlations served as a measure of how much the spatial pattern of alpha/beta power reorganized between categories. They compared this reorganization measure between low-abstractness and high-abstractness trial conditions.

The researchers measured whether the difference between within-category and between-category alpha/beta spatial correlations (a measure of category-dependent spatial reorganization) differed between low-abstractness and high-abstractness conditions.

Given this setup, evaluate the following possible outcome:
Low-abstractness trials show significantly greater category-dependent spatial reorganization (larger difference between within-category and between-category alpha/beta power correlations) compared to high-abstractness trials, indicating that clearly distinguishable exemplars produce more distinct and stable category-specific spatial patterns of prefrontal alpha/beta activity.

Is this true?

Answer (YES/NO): NO